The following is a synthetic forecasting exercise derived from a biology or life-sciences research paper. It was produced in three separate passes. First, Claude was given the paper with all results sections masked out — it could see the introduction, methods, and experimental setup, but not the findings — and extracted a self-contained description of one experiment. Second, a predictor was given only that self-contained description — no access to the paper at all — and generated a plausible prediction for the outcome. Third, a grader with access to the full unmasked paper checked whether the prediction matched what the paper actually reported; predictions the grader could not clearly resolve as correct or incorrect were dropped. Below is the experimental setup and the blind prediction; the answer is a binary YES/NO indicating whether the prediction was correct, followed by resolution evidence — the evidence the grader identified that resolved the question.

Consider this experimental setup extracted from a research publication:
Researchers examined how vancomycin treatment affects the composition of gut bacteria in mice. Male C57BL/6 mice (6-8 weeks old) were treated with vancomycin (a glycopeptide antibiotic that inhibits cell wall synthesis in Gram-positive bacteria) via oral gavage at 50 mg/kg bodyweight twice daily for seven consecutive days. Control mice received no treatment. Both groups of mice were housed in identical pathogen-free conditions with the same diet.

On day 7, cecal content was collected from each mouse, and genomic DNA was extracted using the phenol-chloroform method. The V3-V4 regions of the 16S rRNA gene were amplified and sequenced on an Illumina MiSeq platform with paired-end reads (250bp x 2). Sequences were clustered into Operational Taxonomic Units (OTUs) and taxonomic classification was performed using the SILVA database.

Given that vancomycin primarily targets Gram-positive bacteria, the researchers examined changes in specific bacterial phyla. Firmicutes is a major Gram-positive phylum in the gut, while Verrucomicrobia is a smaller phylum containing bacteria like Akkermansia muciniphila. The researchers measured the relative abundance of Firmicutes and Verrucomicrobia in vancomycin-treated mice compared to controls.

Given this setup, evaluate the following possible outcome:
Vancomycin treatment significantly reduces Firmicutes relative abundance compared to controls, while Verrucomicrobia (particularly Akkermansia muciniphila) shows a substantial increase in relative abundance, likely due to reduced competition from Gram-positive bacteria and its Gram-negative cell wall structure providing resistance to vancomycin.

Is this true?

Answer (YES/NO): YES